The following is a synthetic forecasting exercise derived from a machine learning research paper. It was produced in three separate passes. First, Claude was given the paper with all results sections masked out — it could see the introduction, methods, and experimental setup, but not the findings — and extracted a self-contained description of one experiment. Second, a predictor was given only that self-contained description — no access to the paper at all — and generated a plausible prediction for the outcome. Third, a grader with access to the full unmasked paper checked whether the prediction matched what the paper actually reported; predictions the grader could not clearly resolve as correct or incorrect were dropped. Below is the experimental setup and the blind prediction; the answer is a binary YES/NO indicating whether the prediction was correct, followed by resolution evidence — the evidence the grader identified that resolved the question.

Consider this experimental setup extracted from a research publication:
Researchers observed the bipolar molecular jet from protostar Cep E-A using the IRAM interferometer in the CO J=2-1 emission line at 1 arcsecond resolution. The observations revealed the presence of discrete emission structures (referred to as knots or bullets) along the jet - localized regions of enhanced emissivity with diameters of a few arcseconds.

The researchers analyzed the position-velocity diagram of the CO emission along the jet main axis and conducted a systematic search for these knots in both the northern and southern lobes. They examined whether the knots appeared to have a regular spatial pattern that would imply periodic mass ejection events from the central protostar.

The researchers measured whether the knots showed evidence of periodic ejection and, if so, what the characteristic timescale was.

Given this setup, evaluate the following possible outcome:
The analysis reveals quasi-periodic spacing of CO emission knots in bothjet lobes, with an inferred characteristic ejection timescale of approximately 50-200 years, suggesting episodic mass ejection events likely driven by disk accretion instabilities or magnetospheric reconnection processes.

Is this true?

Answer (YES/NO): NO